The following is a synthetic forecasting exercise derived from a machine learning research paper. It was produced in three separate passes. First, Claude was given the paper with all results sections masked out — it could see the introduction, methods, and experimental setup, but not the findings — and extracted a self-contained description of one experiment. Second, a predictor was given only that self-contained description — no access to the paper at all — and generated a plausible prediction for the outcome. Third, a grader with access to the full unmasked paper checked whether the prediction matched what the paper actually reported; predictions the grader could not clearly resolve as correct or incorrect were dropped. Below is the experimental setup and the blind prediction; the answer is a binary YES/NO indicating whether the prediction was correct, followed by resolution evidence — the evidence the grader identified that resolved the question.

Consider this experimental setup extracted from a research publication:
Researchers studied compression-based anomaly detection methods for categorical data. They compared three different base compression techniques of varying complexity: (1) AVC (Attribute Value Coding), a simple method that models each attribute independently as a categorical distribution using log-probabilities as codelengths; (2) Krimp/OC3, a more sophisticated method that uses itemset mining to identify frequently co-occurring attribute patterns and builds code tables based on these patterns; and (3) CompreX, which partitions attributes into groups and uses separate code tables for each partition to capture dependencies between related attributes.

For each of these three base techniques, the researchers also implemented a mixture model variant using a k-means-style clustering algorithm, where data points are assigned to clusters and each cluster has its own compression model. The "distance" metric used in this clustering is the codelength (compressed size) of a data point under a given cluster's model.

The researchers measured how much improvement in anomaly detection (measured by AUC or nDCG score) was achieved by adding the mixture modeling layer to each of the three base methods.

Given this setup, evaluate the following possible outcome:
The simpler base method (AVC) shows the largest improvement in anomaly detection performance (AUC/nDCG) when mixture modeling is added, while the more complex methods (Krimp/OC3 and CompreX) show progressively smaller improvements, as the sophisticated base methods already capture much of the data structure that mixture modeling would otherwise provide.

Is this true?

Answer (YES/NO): YES